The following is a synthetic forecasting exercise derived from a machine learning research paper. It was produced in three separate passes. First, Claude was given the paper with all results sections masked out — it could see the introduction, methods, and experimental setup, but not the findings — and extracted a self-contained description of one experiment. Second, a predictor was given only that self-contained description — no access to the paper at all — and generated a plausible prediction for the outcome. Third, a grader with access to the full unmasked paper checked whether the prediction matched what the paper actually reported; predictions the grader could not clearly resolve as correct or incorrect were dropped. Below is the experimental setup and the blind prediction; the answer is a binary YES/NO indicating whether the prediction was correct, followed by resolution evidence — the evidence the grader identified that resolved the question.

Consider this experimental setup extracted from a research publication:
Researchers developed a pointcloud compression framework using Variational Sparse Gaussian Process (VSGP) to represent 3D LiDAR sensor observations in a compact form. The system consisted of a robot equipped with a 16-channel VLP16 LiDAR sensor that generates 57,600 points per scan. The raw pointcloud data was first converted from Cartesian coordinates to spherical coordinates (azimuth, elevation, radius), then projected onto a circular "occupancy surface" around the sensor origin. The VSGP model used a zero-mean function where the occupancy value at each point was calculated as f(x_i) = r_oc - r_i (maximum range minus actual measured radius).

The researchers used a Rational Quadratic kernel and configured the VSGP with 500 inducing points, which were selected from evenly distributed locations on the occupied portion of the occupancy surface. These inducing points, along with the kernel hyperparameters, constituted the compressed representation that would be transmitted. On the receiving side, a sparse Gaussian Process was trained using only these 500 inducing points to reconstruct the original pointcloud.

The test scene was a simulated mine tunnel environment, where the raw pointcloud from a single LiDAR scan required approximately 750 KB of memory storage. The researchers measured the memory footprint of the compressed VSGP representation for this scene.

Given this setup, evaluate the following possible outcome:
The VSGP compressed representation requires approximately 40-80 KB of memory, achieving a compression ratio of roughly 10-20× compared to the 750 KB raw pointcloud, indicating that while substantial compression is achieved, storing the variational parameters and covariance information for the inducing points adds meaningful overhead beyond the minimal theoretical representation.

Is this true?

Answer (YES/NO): NO